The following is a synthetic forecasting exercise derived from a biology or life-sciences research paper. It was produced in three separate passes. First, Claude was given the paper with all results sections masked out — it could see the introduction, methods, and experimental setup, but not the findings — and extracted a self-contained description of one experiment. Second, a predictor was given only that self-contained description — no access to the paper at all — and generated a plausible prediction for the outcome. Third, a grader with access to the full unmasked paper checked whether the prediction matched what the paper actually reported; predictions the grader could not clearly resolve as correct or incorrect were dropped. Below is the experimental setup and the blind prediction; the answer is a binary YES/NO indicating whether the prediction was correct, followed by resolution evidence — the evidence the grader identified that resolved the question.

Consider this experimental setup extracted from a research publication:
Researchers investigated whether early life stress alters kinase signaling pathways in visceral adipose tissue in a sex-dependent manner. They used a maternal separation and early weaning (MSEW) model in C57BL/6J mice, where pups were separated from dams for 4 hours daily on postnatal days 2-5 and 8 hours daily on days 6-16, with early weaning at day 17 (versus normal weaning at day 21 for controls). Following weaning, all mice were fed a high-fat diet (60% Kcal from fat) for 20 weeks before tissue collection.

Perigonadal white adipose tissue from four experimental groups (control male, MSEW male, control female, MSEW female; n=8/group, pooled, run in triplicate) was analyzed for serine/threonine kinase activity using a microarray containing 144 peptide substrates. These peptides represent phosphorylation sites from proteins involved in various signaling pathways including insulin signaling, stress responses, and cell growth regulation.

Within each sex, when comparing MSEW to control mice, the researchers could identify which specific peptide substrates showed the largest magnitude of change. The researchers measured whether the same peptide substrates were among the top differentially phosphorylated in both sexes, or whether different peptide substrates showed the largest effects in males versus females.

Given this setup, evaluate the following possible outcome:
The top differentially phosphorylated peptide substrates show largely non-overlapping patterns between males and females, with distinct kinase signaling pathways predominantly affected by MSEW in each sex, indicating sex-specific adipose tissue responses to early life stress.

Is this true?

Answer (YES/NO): NO